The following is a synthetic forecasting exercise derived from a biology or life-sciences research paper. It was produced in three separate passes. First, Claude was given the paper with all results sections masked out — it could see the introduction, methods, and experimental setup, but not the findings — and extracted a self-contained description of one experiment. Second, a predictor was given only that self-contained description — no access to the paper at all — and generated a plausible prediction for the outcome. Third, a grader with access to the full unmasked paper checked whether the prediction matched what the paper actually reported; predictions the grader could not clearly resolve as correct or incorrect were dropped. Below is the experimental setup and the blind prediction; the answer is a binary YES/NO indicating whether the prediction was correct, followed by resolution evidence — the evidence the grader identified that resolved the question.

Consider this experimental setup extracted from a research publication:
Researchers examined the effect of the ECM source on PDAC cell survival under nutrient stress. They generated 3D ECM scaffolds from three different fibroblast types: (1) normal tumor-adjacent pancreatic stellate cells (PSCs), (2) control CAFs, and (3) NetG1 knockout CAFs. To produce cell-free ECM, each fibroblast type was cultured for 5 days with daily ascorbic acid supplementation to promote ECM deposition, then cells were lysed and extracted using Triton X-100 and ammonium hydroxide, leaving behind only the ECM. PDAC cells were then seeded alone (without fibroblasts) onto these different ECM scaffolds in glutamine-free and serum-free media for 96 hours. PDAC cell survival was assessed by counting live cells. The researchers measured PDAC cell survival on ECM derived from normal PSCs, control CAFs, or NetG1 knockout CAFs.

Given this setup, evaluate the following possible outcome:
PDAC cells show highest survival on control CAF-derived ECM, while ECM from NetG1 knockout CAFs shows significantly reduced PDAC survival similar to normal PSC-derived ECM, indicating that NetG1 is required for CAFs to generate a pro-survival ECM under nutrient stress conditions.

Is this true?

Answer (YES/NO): NO